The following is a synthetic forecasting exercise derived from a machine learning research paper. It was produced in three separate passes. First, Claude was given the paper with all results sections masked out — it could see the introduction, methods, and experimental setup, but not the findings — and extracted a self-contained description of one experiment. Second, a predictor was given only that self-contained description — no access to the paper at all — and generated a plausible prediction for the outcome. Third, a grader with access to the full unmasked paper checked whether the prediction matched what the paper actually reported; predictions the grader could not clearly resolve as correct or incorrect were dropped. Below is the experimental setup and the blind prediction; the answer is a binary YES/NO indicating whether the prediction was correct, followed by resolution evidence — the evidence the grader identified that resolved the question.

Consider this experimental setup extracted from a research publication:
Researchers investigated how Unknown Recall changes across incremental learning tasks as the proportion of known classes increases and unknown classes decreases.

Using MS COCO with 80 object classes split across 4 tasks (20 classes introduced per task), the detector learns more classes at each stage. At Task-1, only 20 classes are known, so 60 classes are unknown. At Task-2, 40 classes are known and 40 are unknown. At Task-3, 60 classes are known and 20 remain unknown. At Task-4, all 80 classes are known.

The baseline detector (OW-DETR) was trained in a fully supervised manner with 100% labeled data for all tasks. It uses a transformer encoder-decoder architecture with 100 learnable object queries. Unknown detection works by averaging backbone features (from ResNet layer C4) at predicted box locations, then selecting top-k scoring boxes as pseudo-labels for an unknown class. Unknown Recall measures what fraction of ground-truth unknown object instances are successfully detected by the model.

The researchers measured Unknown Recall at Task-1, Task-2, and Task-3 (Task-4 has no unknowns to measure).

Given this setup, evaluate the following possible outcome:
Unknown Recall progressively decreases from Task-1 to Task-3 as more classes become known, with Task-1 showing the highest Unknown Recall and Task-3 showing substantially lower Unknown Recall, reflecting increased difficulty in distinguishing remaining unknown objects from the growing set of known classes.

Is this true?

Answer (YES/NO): YES